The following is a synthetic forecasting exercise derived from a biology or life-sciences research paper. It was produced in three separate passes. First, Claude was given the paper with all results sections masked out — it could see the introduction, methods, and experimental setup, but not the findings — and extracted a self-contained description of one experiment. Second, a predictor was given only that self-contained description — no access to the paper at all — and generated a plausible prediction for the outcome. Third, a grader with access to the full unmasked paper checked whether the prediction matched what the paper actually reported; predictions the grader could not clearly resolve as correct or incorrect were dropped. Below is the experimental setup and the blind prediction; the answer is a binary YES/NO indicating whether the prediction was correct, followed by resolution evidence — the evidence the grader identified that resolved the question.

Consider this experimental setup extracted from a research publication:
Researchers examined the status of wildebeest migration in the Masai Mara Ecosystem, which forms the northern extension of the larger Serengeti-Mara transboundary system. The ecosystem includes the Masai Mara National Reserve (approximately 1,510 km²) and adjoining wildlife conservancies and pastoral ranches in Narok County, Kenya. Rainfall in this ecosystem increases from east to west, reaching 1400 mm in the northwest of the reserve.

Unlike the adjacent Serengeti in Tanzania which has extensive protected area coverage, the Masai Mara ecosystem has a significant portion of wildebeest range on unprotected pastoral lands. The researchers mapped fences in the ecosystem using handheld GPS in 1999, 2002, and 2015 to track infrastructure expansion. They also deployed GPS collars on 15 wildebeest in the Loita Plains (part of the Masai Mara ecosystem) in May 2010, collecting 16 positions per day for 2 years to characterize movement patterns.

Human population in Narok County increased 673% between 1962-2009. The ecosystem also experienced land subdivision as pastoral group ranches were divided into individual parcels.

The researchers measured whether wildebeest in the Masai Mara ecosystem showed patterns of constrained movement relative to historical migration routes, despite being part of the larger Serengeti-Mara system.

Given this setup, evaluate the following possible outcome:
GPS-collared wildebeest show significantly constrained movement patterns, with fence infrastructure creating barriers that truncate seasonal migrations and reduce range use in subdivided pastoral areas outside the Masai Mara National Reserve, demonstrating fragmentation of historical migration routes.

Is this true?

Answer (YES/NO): NO